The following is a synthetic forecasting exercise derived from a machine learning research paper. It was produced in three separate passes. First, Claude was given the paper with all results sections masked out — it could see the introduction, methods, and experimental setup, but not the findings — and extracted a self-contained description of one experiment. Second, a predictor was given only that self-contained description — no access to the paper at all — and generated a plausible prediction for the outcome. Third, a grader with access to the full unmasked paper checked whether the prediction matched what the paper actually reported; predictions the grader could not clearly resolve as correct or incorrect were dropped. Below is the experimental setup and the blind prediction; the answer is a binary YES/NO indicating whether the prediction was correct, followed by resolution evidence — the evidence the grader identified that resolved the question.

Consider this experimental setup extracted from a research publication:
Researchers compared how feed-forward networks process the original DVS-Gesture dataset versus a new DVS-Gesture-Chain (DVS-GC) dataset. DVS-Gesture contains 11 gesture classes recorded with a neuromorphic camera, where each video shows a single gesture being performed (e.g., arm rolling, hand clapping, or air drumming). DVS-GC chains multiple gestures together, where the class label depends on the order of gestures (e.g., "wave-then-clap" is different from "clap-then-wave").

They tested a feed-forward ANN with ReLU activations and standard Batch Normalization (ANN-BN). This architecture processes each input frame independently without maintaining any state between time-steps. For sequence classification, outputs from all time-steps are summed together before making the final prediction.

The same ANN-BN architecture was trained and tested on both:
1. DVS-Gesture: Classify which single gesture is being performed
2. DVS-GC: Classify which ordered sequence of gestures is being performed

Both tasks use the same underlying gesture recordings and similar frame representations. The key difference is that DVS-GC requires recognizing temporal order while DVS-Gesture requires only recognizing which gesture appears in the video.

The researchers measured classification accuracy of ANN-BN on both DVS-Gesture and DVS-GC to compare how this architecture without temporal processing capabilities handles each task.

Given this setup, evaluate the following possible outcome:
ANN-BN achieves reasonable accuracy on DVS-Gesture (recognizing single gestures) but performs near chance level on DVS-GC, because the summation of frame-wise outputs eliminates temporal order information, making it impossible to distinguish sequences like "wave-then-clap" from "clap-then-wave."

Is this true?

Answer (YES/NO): NO